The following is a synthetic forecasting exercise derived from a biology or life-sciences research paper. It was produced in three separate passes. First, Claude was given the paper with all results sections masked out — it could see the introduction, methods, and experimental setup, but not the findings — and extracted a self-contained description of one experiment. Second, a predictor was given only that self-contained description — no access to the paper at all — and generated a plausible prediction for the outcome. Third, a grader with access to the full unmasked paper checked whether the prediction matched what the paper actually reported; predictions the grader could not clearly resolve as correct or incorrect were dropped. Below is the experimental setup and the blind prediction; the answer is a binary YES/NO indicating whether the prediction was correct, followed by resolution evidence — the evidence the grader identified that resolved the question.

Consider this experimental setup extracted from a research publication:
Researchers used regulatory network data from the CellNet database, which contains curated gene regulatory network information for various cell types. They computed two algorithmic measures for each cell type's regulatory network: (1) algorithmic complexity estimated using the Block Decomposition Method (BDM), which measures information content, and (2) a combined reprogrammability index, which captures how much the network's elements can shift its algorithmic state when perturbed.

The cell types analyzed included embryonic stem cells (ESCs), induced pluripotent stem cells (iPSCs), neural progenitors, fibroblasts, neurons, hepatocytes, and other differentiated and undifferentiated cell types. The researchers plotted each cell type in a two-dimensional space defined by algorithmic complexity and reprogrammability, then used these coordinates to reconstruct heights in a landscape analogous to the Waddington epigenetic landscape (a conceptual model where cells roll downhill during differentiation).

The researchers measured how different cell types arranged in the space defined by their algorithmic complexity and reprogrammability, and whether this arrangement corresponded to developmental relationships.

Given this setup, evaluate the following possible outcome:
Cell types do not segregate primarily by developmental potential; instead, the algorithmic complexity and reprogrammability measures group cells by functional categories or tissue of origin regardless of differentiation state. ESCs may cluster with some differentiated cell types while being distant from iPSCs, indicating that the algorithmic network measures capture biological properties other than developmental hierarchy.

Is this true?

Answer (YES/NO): NO